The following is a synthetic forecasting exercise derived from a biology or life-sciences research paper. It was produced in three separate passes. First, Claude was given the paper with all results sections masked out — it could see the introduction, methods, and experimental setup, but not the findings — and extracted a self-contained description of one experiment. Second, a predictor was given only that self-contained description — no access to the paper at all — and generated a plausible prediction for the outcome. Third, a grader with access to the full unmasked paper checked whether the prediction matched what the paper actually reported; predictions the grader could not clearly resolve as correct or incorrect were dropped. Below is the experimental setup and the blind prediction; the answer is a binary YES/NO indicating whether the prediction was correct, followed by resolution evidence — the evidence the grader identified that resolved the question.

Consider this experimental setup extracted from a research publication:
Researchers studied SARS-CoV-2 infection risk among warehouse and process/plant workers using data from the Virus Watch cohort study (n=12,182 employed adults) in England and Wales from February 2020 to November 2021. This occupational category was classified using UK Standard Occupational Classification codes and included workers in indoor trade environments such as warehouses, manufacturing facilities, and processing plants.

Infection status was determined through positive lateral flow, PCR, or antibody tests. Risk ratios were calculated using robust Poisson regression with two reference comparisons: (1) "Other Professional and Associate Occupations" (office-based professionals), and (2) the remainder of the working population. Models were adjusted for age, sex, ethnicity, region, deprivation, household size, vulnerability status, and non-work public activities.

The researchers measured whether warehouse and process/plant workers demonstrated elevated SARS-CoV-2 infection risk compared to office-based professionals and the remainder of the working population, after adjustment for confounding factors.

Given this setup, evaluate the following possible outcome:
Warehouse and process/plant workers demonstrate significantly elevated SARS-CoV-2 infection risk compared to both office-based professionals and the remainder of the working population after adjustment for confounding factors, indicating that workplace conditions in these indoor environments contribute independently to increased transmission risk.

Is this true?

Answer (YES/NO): YES